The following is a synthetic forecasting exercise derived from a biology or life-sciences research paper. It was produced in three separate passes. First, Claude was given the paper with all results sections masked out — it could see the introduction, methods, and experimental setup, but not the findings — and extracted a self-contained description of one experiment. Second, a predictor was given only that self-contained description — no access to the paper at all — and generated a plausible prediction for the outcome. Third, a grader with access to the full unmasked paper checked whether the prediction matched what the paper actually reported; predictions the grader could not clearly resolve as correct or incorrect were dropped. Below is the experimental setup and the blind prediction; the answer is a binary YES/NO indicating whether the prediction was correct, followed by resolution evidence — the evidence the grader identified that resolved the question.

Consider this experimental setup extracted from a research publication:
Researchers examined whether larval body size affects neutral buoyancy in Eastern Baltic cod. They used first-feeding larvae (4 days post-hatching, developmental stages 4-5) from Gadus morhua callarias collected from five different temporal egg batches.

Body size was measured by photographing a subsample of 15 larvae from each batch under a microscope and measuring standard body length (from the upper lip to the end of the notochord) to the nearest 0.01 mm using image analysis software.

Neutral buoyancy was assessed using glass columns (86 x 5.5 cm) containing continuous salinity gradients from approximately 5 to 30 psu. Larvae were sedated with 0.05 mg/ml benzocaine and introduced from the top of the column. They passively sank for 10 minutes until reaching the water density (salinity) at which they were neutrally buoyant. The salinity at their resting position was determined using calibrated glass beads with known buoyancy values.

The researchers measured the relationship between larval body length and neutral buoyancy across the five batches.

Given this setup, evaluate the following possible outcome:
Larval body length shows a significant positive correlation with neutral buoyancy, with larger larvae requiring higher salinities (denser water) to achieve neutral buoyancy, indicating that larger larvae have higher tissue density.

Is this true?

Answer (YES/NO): NO